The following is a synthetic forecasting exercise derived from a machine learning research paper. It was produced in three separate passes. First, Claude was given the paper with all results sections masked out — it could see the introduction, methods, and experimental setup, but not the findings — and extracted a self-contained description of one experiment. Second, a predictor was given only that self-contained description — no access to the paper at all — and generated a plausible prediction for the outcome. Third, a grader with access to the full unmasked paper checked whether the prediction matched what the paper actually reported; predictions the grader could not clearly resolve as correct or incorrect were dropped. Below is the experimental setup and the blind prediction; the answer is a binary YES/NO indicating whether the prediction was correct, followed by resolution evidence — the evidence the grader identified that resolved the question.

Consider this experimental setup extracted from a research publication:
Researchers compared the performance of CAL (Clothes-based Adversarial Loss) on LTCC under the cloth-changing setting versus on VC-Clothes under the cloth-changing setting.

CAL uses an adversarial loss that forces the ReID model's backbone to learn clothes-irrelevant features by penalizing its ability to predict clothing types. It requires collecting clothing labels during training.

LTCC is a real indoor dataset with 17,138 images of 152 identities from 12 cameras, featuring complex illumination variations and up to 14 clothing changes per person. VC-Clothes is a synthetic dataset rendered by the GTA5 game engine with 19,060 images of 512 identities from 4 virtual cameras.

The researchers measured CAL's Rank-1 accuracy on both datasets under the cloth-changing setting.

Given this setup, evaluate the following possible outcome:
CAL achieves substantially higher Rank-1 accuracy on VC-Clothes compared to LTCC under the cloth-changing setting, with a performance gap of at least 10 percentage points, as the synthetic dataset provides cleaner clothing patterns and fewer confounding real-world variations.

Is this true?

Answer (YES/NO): YES